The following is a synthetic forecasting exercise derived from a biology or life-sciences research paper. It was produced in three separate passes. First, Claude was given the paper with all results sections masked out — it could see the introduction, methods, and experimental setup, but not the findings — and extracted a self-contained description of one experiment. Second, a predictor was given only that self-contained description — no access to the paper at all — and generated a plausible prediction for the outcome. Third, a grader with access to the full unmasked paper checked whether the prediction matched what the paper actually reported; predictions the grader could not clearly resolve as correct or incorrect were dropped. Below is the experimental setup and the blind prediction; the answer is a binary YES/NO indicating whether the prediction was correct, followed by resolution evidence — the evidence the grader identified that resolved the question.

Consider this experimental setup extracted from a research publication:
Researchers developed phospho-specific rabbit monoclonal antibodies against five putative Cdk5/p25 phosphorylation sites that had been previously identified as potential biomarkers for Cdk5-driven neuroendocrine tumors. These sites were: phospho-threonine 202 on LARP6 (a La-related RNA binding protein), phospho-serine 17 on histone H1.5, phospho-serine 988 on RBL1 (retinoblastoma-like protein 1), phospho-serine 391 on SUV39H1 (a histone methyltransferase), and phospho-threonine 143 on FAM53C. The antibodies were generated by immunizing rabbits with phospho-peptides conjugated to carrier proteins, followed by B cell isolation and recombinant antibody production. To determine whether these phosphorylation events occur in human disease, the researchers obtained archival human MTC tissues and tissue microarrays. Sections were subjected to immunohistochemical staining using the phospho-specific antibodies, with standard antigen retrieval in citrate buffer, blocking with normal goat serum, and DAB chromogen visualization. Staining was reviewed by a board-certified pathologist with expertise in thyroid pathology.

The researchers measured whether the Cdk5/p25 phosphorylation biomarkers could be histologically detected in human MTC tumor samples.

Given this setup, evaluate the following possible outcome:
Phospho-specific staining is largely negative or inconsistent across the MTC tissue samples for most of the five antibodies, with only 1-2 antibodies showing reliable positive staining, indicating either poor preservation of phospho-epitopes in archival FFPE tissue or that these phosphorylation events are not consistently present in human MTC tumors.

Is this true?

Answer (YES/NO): NO